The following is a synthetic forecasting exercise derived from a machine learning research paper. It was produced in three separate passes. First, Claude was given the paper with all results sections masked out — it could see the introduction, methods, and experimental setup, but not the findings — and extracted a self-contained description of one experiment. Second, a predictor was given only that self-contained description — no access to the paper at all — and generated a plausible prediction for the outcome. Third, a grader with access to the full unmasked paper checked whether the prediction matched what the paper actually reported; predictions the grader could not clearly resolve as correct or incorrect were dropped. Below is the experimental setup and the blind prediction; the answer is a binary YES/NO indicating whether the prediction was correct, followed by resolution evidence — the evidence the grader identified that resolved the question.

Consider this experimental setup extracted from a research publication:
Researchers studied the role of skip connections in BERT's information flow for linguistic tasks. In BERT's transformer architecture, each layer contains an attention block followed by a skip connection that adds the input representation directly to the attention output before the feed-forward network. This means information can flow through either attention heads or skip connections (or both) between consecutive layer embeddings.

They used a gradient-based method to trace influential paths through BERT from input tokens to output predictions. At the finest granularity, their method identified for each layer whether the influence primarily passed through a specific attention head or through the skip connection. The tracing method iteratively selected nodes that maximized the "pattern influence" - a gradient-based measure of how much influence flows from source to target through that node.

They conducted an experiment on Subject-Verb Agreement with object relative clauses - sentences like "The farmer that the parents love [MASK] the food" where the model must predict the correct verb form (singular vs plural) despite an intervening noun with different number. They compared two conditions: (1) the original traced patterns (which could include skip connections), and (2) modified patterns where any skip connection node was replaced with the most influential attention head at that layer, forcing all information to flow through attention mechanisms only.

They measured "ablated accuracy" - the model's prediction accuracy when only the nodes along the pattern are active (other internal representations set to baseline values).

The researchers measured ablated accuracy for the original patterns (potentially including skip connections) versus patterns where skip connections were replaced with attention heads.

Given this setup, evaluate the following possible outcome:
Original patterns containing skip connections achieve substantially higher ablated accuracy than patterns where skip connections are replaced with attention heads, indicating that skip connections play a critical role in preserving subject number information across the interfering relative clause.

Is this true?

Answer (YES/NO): YES